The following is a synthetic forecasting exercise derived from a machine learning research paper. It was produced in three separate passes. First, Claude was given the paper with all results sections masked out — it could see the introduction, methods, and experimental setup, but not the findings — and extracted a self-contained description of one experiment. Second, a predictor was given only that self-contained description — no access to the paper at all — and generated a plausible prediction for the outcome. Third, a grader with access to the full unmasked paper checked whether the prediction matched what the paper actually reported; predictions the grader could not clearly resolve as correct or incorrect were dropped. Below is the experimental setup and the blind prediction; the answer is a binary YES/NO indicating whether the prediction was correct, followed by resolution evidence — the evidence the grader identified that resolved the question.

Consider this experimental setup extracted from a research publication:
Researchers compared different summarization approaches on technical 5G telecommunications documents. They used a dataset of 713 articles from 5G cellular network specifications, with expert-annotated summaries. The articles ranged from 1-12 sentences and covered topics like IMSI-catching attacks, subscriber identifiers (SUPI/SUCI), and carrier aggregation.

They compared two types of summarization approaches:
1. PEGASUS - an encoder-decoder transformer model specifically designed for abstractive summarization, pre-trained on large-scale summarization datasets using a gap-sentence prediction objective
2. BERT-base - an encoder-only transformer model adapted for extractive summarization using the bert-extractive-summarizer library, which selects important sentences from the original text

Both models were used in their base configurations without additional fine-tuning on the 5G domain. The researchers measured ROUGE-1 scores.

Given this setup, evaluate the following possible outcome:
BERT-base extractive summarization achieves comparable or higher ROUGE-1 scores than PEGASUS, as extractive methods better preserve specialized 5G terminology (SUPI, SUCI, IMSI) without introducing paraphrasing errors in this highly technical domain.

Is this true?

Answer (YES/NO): YES